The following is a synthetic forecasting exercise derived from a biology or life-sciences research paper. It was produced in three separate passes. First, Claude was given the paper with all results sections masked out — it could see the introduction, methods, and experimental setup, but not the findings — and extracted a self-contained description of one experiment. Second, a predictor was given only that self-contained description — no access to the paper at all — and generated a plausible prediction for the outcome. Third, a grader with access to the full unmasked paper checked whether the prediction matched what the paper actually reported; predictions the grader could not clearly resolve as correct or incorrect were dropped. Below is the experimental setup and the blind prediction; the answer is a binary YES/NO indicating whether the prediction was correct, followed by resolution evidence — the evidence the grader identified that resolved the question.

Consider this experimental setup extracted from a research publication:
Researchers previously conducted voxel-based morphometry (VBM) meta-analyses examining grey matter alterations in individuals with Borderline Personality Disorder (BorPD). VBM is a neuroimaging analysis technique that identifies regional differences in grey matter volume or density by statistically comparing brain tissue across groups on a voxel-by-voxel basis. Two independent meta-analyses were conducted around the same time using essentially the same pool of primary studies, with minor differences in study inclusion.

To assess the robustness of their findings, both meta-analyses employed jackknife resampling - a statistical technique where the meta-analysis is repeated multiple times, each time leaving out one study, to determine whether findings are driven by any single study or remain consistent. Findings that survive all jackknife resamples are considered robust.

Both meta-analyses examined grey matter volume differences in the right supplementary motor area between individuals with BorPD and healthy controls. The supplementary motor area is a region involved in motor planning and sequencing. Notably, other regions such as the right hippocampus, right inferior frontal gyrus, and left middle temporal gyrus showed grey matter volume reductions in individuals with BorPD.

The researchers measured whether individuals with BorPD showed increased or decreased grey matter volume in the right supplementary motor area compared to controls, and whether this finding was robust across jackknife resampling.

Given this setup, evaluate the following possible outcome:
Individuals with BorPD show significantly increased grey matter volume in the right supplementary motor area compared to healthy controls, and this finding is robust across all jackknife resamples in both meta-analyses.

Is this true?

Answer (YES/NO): NO